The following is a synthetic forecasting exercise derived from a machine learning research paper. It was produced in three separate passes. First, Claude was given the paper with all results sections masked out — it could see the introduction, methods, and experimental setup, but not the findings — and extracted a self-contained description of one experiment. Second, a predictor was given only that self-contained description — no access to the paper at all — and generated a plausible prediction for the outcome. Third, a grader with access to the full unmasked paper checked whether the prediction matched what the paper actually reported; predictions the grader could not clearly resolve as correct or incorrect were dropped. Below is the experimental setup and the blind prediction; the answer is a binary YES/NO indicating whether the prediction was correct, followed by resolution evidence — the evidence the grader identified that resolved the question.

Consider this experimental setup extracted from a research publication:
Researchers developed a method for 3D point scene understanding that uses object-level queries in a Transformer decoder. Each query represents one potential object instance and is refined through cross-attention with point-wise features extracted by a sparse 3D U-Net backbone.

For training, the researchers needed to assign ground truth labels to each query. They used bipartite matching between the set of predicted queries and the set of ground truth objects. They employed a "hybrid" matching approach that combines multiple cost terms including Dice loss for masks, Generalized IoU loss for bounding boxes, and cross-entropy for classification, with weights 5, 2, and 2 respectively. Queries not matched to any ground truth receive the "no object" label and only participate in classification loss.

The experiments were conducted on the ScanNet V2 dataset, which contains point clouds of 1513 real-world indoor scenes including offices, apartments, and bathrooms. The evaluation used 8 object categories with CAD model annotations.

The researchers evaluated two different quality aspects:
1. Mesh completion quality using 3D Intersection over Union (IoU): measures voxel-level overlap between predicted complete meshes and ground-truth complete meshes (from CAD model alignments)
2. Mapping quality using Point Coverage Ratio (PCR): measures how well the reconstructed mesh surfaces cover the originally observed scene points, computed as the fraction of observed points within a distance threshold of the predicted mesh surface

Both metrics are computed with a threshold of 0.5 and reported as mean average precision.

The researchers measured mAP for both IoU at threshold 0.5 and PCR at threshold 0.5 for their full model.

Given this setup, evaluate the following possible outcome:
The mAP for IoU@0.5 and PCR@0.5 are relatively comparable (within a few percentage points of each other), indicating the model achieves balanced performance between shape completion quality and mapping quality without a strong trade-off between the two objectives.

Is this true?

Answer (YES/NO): NO